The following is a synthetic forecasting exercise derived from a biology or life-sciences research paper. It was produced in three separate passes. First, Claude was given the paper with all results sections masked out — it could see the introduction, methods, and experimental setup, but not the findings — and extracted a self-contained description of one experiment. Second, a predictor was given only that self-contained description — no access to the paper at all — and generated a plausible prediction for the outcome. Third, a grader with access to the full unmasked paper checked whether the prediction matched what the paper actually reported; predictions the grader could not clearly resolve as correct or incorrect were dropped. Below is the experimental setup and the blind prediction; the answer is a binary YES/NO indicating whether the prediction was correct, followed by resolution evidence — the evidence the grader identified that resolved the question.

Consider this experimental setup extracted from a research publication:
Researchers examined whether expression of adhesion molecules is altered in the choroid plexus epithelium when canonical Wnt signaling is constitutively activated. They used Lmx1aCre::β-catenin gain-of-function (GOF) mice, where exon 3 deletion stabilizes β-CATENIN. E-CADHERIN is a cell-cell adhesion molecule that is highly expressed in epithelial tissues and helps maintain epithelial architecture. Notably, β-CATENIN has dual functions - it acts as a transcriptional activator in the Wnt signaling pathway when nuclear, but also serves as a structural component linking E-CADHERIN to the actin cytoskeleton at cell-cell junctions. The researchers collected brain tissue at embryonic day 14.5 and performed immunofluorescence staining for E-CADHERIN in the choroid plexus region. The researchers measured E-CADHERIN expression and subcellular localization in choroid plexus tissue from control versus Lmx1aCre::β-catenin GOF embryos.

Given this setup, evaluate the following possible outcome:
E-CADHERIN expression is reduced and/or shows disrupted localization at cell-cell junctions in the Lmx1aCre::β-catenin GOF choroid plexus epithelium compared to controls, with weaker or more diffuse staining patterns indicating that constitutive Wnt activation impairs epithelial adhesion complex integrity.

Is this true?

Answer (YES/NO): YES